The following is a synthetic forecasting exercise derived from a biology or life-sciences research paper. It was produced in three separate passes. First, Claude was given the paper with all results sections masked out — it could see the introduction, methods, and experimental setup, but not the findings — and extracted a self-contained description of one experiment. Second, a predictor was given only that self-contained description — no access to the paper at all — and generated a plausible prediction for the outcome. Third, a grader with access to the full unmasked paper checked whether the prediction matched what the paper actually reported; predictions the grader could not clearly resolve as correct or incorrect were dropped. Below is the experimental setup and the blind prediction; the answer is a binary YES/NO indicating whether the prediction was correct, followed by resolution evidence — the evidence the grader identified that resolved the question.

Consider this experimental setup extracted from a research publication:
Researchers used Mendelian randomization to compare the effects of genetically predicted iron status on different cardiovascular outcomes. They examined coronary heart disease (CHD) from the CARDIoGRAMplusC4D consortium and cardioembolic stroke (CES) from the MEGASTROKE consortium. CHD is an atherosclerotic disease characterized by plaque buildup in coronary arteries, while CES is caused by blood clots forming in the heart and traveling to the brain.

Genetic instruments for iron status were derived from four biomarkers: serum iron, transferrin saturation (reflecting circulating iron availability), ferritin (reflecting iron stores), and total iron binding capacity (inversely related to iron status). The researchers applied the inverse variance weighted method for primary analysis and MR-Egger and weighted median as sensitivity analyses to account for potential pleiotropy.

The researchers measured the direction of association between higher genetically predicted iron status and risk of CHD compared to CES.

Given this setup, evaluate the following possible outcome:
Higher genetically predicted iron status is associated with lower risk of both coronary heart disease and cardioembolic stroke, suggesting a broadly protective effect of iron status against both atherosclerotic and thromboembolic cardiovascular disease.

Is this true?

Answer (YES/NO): NO